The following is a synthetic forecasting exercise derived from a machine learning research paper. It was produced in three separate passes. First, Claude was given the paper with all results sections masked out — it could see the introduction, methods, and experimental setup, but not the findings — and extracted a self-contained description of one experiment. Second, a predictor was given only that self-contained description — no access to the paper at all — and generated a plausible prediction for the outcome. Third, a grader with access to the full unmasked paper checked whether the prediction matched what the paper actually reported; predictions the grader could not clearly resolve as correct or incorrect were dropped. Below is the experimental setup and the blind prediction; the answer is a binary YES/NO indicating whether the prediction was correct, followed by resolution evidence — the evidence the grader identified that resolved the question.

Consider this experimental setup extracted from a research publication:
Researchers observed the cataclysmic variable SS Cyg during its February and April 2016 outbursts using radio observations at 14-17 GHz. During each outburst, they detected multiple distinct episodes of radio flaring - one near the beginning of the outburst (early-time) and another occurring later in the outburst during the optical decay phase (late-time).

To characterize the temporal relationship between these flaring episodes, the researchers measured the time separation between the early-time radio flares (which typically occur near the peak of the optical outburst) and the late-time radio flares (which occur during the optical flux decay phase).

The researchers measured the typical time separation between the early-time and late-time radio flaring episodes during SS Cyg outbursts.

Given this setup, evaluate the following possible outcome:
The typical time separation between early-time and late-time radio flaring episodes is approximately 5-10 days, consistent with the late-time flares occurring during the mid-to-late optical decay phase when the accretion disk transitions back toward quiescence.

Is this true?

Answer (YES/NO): YES